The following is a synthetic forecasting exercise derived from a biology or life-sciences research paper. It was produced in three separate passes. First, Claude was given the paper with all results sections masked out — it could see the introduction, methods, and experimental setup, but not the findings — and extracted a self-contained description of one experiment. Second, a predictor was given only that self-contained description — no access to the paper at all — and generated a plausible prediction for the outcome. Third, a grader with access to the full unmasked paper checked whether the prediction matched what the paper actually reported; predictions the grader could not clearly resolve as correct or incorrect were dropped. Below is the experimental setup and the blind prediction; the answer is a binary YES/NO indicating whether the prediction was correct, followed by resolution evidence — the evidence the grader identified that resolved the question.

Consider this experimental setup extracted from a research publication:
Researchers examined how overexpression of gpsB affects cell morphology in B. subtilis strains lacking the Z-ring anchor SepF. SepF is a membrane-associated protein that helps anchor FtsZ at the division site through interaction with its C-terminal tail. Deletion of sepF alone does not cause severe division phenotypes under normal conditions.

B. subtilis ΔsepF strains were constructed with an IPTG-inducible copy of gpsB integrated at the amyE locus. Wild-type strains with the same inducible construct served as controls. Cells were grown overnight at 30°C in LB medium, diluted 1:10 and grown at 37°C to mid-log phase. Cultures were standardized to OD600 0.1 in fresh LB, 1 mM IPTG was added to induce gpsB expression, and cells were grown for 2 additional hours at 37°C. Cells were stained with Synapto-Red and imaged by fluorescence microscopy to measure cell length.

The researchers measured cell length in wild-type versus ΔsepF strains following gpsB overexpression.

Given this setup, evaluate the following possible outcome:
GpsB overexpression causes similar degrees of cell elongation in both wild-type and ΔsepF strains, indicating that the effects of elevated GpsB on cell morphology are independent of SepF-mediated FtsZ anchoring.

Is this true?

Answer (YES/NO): NO